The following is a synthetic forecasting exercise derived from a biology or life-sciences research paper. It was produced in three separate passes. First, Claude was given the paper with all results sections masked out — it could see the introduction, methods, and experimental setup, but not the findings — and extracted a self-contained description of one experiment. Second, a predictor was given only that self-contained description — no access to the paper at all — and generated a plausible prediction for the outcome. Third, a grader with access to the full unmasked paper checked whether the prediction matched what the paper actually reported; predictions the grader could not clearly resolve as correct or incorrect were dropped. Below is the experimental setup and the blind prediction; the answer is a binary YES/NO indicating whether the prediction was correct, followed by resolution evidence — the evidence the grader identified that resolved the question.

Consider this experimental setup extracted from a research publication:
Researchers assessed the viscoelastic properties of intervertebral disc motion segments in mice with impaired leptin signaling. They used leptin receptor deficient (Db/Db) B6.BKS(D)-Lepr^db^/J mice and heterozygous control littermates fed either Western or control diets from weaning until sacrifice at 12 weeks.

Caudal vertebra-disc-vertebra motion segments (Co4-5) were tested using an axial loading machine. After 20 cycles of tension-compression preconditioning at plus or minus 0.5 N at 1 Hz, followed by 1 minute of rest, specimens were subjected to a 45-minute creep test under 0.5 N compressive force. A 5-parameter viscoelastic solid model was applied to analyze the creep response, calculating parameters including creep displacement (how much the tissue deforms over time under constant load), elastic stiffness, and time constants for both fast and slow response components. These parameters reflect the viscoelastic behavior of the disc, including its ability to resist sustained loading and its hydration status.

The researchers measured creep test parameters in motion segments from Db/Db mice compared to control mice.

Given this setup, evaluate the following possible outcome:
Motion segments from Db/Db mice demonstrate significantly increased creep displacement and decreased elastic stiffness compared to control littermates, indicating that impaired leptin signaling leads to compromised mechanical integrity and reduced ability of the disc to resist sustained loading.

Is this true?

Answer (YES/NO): NO